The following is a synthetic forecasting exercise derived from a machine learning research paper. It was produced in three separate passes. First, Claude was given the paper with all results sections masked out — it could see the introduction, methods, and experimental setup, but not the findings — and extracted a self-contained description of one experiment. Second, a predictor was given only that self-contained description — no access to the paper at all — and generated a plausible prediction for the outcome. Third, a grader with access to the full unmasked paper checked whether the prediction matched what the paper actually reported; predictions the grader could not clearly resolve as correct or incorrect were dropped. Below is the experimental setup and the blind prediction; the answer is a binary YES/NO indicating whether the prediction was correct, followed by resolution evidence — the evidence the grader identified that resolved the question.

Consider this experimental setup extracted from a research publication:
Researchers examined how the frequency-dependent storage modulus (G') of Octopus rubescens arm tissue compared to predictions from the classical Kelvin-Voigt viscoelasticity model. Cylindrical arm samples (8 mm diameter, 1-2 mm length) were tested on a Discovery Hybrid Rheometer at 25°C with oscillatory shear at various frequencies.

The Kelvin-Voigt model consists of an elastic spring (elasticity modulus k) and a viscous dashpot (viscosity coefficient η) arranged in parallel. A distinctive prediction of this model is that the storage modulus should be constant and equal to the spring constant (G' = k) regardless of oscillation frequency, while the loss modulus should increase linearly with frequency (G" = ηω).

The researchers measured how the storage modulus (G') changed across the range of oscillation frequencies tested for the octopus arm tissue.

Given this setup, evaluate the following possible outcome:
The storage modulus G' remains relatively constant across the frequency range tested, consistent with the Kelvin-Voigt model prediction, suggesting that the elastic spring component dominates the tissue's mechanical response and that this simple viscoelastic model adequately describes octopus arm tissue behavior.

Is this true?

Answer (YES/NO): NO